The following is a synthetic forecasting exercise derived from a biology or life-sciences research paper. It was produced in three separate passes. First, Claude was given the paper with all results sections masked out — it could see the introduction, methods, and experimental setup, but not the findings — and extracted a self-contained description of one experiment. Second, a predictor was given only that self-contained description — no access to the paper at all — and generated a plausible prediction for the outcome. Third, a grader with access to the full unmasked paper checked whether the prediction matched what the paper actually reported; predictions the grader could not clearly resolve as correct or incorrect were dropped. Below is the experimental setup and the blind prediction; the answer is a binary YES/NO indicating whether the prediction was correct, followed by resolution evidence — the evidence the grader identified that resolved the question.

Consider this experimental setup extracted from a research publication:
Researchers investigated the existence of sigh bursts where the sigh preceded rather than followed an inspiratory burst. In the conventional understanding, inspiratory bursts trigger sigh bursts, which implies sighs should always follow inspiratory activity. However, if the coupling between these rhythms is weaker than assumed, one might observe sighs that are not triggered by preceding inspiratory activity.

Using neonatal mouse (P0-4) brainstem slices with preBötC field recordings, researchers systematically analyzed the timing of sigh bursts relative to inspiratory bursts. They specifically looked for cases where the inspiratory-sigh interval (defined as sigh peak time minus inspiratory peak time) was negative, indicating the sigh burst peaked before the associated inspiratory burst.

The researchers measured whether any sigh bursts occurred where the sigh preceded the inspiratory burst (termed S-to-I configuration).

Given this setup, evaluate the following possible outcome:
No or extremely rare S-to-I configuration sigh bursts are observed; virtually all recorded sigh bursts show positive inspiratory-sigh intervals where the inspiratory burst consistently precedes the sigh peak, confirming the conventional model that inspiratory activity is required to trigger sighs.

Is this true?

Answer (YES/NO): NO